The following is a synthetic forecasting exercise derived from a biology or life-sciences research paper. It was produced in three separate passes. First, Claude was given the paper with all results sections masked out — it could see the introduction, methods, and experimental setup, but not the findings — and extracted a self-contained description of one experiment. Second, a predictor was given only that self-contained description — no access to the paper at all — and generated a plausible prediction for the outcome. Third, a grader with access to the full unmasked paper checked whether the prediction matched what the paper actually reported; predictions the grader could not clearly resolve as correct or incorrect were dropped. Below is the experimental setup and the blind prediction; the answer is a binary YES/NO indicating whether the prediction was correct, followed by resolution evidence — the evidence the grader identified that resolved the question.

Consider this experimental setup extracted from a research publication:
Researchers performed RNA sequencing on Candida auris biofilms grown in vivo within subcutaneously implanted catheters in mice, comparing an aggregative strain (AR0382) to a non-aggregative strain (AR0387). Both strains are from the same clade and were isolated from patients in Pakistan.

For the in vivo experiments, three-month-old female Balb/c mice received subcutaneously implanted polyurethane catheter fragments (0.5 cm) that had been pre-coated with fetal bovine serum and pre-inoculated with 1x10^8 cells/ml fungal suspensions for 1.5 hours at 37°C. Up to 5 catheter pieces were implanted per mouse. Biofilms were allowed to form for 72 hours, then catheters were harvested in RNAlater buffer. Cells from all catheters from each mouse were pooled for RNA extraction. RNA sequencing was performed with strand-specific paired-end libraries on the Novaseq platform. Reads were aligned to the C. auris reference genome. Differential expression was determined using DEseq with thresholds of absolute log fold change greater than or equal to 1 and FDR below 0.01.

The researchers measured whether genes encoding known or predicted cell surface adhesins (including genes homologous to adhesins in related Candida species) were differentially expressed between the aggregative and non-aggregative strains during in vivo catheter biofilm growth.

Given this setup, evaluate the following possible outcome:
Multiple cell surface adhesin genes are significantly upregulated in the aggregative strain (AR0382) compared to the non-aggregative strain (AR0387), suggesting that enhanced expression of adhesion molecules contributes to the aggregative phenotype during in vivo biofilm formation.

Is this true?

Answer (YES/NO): YES